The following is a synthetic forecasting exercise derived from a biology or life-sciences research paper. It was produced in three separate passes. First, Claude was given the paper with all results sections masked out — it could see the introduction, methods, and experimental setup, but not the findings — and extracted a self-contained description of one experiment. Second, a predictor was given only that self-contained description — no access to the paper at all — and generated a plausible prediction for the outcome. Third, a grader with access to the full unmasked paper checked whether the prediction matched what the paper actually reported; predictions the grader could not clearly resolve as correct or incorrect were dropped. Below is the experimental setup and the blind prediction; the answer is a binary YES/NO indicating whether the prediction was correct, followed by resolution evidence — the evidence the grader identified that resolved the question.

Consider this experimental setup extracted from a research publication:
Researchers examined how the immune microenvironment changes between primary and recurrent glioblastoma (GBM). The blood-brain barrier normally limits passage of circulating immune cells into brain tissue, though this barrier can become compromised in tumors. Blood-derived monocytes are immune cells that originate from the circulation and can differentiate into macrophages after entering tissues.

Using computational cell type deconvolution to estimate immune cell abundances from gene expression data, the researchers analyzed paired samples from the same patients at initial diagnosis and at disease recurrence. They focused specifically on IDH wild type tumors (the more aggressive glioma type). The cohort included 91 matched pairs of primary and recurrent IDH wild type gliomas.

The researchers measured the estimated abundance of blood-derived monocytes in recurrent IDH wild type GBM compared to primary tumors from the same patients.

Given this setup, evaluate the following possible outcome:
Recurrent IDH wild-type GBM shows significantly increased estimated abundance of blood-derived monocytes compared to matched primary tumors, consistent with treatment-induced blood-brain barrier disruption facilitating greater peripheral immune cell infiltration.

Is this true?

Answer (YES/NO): NO